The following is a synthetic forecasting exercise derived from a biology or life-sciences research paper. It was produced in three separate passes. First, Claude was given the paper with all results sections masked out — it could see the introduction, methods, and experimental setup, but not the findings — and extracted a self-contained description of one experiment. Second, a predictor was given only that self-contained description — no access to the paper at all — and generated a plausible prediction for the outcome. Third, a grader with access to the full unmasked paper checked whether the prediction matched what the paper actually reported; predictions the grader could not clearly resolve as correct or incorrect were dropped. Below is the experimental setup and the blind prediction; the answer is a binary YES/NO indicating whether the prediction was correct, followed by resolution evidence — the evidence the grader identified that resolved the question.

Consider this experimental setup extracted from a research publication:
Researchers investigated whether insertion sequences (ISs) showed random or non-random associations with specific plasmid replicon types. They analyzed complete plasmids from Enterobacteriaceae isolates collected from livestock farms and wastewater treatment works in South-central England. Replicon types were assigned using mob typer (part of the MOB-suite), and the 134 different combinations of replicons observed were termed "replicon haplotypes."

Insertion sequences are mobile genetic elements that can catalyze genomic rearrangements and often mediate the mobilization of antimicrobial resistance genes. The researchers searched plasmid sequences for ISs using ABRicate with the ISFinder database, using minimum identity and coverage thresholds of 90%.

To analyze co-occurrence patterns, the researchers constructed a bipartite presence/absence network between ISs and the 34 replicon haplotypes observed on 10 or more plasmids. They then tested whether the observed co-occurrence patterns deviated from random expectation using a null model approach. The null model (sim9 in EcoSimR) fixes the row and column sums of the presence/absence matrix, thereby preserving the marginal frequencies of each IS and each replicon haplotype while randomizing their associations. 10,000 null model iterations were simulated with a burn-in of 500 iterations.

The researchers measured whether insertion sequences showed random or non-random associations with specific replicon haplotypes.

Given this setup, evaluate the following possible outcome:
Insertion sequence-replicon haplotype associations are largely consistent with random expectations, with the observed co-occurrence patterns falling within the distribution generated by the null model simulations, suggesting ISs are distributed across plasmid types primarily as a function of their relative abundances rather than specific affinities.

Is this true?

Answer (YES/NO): YES